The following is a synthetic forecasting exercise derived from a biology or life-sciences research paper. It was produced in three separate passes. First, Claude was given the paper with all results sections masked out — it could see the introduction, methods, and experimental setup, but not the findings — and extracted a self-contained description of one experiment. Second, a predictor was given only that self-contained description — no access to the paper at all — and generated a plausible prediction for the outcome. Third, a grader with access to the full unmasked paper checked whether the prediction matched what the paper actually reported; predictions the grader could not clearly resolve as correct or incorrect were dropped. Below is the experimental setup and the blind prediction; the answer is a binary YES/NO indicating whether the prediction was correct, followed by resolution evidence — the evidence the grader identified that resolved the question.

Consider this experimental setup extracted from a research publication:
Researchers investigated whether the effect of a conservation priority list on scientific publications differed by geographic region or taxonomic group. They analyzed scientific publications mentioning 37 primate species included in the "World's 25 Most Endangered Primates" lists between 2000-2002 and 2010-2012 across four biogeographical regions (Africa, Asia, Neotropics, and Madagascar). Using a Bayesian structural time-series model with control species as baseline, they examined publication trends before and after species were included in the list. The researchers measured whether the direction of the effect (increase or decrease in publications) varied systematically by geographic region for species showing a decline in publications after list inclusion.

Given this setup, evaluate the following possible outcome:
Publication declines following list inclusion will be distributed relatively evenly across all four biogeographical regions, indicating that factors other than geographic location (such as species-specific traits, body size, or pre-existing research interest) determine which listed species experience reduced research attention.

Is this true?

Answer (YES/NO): NO